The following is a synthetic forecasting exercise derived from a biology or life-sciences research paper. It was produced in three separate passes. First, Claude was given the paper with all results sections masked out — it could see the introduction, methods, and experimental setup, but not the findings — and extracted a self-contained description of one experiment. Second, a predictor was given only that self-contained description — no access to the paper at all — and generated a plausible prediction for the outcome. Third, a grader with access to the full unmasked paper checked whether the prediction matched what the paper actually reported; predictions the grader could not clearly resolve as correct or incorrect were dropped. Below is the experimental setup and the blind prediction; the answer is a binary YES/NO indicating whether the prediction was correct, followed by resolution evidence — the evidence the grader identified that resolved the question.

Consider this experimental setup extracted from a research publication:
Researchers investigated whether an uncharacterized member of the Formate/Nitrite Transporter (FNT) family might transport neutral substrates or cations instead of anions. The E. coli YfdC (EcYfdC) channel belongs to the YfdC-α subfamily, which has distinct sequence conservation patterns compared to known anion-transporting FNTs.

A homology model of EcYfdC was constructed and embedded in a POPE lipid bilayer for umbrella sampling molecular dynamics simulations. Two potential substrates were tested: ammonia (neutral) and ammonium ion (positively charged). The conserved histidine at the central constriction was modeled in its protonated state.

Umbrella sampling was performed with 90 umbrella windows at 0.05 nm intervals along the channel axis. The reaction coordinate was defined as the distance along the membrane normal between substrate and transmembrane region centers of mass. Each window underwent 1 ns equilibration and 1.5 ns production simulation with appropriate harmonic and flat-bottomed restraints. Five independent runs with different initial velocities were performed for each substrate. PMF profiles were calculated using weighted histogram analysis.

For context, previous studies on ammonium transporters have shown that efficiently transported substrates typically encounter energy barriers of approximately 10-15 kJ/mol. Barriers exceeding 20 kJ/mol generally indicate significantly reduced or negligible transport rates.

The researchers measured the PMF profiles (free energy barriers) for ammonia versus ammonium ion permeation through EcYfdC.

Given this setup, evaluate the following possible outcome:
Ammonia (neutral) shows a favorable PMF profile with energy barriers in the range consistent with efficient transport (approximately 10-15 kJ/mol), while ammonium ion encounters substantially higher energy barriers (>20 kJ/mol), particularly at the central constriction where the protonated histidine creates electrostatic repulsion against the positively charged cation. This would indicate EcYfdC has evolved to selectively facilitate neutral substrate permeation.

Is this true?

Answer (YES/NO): YES